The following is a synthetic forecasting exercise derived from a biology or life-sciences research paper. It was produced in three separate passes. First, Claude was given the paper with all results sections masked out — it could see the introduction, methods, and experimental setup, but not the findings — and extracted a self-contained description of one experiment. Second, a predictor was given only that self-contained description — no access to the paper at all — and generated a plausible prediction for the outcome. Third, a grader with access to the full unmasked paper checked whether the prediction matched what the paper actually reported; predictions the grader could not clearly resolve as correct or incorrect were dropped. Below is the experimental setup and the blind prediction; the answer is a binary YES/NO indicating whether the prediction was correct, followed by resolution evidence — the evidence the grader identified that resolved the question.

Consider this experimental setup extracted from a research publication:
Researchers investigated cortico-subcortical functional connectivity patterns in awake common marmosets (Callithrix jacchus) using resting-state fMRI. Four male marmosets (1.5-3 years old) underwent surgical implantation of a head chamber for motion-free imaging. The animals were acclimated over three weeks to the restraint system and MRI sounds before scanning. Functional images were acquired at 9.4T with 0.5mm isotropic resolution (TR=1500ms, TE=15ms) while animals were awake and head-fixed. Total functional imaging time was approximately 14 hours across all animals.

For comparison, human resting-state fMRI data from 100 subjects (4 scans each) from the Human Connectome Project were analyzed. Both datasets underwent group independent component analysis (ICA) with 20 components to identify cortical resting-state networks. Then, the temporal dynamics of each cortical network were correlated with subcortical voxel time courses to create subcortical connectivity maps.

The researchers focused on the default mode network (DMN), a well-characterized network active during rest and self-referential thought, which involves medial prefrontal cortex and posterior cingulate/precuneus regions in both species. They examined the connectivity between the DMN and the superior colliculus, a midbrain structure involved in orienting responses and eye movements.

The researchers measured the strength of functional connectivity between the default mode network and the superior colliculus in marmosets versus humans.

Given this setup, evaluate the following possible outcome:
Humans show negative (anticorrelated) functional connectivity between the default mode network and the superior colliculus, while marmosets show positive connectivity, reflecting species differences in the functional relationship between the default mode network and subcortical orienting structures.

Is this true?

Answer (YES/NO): NO